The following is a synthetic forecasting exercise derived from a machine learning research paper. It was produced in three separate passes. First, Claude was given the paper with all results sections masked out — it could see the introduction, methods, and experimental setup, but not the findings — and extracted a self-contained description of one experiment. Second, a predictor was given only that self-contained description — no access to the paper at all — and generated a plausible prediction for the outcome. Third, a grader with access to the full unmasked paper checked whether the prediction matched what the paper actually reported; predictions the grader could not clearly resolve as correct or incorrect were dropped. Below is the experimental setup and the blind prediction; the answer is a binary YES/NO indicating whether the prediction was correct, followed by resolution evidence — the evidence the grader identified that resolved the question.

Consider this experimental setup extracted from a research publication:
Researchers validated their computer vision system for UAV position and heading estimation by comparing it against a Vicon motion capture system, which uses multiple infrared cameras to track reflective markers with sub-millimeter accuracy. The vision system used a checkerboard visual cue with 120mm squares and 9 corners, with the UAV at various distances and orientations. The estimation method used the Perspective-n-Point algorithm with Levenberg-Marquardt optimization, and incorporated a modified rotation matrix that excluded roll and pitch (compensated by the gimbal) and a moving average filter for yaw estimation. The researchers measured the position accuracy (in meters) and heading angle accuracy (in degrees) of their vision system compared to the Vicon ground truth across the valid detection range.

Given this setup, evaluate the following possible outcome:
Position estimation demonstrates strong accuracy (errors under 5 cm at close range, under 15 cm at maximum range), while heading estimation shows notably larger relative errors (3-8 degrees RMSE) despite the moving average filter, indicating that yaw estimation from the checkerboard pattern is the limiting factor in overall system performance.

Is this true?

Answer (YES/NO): NO